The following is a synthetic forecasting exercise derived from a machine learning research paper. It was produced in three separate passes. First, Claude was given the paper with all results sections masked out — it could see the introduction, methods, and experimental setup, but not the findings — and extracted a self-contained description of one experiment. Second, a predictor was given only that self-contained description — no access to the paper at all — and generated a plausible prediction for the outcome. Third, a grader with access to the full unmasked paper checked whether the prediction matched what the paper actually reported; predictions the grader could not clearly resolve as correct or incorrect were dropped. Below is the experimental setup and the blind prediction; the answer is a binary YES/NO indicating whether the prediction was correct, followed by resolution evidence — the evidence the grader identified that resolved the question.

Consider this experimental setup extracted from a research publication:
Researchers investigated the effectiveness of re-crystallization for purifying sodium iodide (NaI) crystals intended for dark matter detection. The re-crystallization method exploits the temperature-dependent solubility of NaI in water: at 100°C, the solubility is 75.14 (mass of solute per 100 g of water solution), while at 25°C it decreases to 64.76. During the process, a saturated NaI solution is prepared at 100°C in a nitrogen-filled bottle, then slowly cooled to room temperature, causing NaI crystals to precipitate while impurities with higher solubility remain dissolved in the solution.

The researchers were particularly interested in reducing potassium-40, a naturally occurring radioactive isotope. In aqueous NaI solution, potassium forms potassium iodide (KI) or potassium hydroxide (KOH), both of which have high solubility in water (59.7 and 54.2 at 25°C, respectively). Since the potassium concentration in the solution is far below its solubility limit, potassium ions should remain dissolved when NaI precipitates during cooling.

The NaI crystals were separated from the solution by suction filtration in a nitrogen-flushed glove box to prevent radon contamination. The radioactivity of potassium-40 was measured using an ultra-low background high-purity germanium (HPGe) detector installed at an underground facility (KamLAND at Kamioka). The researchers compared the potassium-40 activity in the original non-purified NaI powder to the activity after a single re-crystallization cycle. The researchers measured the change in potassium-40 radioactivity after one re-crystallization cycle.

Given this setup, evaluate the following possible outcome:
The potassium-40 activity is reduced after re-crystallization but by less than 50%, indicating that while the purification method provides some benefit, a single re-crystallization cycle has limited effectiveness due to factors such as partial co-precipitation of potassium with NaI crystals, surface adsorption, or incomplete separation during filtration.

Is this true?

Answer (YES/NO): NO